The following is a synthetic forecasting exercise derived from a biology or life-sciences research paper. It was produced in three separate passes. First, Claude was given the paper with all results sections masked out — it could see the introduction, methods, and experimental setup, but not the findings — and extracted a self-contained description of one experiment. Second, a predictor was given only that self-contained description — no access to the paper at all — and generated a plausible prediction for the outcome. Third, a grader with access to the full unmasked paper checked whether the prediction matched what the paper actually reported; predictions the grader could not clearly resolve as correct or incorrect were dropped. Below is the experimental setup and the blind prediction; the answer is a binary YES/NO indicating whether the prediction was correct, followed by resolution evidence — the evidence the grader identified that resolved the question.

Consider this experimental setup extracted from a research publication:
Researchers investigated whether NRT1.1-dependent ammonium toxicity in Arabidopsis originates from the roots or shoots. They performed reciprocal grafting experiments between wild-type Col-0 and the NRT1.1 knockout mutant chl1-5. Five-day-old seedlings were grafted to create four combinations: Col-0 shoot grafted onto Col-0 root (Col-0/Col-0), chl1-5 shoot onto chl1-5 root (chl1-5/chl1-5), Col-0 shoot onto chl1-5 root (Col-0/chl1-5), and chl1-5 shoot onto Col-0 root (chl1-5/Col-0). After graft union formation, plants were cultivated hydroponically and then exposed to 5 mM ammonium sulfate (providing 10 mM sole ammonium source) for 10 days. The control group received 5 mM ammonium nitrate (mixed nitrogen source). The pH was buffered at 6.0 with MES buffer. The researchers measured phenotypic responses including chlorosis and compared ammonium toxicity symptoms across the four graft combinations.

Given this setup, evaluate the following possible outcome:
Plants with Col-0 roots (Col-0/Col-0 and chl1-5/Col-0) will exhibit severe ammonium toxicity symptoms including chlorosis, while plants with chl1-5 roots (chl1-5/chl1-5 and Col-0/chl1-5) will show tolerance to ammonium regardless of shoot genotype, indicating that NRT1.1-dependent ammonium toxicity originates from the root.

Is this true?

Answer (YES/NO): NO